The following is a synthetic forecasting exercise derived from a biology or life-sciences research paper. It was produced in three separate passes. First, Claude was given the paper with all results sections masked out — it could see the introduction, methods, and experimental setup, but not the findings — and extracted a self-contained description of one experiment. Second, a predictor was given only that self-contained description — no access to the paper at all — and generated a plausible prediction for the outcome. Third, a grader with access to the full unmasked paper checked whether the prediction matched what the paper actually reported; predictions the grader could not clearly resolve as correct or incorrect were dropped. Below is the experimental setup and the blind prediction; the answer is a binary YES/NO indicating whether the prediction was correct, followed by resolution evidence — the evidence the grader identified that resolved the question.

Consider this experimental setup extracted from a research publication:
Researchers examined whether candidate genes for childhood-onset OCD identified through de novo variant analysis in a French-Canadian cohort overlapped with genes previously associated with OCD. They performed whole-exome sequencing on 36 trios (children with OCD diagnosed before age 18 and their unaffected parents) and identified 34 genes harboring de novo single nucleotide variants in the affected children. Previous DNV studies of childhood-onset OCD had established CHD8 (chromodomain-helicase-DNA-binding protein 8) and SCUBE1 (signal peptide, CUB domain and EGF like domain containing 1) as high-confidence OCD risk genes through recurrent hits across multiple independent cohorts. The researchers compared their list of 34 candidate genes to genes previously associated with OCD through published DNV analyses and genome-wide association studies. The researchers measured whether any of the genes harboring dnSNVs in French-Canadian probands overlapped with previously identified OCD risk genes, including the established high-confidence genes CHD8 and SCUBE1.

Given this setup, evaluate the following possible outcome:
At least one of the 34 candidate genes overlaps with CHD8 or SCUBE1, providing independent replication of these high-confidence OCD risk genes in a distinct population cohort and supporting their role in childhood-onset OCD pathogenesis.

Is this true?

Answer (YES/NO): NO